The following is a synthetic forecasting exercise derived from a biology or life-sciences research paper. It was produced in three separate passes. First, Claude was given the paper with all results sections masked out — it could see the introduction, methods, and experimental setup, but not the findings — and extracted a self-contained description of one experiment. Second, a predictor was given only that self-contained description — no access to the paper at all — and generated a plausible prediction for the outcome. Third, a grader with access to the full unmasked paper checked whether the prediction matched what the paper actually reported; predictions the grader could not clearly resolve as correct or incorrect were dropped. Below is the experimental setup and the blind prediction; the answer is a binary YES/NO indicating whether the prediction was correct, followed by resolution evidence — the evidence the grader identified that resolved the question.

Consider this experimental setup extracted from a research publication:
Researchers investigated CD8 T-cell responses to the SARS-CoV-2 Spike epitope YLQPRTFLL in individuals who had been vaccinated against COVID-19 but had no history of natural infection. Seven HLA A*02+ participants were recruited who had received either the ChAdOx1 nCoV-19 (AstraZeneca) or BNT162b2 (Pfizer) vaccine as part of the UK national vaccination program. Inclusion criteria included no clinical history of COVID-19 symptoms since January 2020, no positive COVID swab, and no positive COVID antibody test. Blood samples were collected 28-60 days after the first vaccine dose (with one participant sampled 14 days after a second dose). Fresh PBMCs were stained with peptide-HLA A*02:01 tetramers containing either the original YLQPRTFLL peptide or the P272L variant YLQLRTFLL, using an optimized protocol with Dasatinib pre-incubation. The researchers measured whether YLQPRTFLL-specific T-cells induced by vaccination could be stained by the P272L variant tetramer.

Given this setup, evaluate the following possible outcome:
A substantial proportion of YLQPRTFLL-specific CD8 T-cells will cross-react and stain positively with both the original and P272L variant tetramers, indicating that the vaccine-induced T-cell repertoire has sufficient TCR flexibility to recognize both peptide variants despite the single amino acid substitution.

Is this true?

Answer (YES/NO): NO